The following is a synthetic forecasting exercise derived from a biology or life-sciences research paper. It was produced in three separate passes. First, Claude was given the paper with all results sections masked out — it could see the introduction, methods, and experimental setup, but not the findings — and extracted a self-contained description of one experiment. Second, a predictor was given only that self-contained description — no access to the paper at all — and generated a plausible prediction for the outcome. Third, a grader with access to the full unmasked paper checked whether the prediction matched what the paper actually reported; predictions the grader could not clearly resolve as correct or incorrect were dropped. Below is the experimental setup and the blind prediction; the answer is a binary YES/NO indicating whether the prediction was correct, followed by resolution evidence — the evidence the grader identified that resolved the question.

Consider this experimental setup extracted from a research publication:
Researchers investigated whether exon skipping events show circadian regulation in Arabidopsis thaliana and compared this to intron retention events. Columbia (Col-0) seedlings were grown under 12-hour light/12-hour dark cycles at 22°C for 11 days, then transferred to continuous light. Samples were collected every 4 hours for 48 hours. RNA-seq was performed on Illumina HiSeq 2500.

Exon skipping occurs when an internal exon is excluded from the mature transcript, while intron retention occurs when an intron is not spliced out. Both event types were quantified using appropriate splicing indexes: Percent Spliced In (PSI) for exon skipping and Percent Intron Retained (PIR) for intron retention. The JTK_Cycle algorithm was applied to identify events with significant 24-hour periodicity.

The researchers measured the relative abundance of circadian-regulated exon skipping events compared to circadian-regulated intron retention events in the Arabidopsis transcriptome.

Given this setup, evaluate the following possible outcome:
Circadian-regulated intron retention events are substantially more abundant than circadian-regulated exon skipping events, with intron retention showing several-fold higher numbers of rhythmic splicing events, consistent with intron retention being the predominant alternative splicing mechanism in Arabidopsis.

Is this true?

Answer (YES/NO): YES